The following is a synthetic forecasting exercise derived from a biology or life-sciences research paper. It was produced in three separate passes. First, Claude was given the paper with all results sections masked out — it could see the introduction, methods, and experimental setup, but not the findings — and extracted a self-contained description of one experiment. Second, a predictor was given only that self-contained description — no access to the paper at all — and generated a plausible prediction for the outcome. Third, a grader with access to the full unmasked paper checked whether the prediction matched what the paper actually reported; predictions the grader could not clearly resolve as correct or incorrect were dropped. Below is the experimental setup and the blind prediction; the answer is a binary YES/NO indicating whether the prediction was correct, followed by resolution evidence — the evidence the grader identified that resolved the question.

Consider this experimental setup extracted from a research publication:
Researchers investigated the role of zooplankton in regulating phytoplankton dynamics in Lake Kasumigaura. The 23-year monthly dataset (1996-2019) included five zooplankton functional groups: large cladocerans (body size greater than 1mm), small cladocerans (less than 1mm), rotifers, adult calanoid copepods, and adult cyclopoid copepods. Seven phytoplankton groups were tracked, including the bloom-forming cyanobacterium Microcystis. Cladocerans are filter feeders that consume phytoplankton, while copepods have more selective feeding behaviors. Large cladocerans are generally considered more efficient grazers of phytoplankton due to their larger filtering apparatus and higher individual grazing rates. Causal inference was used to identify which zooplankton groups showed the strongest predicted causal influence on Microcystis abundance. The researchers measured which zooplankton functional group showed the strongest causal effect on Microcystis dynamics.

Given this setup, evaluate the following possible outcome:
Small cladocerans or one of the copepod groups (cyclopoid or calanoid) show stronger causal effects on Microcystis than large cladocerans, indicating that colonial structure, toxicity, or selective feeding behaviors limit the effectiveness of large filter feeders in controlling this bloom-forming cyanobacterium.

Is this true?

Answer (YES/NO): YES